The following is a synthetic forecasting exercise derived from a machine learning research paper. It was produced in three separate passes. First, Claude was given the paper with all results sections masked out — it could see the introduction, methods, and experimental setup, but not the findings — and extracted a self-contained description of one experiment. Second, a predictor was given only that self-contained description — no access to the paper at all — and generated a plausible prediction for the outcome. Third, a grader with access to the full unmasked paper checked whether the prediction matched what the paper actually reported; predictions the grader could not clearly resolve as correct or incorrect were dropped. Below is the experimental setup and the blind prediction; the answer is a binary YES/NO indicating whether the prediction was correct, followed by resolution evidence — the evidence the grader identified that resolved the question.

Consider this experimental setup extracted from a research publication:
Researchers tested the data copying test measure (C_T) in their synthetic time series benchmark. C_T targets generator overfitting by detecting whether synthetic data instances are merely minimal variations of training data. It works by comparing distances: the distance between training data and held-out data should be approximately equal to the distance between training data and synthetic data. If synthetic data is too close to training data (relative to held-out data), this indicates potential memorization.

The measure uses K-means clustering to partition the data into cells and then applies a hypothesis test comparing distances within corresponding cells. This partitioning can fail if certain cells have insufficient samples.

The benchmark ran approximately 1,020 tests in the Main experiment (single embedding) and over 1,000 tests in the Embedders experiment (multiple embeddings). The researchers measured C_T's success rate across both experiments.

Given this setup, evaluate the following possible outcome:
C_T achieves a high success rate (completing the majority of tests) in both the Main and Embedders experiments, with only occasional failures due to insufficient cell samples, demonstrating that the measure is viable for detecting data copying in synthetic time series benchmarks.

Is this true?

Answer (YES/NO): NO